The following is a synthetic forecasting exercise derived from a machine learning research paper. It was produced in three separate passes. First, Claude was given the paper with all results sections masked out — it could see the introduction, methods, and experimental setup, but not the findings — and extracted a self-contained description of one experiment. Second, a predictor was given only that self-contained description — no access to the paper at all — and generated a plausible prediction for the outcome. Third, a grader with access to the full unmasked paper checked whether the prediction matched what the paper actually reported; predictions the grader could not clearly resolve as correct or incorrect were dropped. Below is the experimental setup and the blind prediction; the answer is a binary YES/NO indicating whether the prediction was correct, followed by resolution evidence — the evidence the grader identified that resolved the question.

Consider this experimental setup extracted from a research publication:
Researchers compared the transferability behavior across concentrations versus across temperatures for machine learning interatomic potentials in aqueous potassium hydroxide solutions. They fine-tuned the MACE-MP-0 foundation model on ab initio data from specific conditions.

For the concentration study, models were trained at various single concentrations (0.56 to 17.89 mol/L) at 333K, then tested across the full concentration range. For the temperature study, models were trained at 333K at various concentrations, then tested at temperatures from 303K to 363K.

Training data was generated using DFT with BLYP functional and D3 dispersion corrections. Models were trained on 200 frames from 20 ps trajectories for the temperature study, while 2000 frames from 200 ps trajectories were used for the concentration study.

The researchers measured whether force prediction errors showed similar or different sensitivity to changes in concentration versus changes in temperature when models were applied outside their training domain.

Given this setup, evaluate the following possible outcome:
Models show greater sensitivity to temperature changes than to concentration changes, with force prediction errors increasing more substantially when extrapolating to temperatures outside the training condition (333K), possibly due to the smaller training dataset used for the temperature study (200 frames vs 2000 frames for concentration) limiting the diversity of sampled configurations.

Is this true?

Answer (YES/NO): NO